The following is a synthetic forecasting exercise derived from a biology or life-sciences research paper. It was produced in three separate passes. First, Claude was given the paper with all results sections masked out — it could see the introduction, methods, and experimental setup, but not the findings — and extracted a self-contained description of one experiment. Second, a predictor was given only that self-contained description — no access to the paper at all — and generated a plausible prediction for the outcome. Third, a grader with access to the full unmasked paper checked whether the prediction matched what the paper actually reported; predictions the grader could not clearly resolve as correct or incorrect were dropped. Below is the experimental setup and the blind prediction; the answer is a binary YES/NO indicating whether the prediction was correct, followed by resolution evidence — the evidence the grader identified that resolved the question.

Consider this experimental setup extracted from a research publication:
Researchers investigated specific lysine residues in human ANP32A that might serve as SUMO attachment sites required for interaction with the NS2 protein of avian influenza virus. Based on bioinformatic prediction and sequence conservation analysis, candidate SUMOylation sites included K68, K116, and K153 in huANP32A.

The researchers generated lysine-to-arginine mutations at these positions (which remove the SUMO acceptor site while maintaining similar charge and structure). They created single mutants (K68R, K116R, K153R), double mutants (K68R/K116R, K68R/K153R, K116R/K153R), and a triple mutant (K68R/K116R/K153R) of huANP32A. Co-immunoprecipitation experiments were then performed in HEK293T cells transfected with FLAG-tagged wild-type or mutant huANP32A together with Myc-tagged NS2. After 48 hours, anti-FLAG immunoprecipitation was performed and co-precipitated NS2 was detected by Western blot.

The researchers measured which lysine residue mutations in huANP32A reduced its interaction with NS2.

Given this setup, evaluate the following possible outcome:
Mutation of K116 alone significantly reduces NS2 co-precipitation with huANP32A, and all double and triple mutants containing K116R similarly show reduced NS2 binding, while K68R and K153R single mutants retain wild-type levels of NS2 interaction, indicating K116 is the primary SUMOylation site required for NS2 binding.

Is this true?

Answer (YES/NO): NO